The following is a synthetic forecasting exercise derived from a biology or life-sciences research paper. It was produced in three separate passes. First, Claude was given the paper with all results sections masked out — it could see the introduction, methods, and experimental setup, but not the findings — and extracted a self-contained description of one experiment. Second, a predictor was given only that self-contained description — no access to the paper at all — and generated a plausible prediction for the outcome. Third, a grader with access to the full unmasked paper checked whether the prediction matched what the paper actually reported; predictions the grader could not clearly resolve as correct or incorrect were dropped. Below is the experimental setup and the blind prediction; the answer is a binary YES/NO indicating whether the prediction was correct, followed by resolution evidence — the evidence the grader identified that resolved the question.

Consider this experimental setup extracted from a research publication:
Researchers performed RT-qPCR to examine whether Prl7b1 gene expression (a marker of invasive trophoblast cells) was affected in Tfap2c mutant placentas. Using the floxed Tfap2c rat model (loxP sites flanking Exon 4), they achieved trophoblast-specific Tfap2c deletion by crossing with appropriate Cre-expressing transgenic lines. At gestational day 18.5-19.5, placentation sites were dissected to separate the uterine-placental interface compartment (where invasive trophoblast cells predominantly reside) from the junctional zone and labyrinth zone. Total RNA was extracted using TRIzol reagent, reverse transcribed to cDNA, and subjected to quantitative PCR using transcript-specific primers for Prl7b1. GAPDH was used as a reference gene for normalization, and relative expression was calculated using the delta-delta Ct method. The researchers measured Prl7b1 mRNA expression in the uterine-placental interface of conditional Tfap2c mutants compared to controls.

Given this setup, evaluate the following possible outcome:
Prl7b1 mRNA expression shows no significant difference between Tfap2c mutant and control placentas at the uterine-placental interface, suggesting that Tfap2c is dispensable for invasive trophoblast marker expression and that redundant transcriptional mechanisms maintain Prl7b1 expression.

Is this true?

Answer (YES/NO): NO